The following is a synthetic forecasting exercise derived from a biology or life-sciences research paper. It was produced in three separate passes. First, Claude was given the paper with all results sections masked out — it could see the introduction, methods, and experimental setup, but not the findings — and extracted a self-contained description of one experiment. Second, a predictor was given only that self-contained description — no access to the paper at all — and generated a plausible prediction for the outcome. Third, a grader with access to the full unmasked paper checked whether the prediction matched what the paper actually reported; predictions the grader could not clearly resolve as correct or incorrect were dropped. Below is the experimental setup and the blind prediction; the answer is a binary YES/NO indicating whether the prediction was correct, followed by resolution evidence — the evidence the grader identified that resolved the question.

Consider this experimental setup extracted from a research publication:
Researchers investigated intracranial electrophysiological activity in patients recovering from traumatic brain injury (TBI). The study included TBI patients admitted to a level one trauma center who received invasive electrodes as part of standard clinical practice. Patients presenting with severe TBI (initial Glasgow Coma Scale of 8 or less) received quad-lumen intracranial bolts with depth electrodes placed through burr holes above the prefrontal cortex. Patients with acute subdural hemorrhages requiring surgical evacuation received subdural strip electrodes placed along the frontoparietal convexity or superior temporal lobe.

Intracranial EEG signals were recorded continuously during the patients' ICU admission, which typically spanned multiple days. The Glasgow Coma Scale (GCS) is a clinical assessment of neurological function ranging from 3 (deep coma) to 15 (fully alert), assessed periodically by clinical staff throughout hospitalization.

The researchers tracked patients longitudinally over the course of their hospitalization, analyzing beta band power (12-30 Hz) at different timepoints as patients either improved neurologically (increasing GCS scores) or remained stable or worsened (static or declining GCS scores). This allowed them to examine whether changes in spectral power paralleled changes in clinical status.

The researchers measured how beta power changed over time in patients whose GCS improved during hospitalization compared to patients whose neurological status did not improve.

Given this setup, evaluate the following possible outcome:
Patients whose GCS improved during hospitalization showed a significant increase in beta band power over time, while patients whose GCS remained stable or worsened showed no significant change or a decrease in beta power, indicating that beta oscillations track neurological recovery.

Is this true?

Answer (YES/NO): YES